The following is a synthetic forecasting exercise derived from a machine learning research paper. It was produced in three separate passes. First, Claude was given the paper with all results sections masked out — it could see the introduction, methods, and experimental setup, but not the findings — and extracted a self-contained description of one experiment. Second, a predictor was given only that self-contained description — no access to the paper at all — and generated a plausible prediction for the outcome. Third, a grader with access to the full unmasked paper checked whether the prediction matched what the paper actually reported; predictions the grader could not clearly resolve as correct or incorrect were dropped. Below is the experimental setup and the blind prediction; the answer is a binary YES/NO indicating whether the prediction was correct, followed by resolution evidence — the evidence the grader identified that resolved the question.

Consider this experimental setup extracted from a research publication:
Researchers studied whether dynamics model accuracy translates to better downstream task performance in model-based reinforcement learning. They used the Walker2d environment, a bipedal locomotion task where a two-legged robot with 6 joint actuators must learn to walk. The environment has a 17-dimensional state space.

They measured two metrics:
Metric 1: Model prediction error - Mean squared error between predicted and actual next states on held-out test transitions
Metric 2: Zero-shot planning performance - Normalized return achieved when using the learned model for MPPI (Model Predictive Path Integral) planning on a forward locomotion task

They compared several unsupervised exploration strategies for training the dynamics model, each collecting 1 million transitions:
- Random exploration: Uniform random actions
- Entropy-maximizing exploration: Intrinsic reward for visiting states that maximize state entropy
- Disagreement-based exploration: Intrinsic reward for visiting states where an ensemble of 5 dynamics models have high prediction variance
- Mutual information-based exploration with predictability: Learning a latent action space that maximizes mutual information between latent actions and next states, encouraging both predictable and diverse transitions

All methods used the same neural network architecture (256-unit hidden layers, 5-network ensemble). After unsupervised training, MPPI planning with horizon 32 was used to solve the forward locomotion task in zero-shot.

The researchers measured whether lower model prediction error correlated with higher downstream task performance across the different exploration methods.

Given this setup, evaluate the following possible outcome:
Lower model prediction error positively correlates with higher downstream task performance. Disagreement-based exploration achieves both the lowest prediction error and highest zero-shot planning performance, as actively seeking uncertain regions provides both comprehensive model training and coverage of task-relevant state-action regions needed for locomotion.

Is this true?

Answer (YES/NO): NO